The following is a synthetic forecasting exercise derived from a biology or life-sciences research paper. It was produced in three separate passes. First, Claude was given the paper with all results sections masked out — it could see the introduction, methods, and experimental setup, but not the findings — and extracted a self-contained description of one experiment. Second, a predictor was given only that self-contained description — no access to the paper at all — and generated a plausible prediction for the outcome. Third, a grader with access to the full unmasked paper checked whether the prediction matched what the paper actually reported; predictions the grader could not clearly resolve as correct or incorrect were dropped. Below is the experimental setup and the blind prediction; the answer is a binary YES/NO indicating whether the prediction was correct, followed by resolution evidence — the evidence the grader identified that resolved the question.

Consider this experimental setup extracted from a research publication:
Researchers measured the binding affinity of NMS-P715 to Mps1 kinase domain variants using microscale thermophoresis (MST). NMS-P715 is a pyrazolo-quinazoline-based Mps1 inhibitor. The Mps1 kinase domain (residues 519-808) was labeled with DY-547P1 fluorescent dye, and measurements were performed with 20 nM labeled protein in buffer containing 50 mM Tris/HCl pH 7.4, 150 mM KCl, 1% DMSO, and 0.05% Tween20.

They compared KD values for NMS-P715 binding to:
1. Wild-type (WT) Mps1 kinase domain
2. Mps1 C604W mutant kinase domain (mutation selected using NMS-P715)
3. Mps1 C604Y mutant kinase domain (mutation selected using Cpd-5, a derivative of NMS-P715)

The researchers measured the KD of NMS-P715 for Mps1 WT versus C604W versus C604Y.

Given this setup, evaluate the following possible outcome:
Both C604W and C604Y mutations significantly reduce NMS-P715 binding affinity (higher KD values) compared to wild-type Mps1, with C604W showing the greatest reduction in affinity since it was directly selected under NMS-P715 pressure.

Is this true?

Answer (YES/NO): NO